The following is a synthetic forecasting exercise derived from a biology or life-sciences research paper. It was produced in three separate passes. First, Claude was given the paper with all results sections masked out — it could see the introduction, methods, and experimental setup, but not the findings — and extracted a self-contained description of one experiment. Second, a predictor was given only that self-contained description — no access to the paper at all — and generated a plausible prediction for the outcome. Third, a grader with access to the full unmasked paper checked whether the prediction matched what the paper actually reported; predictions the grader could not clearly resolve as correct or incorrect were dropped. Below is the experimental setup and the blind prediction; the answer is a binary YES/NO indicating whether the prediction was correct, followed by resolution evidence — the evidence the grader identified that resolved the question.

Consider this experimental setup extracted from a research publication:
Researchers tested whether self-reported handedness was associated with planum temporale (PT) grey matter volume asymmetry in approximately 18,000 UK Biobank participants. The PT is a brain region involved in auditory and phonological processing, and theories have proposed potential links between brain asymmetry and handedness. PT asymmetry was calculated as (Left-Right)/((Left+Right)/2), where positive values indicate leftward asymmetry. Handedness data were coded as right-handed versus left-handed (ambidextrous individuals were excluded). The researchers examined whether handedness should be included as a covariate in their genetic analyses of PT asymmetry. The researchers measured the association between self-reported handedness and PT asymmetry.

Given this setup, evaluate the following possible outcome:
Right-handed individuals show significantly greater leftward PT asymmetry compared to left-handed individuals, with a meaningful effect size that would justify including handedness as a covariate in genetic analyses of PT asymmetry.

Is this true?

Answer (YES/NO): NO